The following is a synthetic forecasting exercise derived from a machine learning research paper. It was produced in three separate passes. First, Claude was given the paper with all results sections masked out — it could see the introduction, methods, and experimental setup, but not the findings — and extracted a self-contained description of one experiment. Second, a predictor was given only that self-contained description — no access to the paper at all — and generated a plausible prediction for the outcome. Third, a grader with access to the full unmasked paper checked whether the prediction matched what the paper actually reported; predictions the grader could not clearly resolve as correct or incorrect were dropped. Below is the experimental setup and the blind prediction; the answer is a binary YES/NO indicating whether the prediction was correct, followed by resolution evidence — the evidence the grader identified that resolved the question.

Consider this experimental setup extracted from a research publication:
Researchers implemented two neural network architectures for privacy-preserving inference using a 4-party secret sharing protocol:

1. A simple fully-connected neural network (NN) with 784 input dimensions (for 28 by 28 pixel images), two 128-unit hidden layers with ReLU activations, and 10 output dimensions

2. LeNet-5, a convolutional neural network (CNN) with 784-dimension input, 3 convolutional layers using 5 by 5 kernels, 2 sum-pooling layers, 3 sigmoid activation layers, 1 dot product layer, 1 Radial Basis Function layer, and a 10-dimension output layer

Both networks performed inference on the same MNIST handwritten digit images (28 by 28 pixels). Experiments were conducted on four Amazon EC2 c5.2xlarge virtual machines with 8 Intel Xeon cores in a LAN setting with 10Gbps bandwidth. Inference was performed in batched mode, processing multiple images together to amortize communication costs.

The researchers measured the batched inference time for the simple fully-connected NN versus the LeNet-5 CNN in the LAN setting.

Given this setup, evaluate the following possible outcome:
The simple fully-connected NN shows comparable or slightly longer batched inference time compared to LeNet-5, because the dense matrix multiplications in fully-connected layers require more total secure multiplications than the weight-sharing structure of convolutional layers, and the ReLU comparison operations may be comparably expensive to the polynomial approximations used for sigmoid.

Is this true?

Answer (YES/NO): NO